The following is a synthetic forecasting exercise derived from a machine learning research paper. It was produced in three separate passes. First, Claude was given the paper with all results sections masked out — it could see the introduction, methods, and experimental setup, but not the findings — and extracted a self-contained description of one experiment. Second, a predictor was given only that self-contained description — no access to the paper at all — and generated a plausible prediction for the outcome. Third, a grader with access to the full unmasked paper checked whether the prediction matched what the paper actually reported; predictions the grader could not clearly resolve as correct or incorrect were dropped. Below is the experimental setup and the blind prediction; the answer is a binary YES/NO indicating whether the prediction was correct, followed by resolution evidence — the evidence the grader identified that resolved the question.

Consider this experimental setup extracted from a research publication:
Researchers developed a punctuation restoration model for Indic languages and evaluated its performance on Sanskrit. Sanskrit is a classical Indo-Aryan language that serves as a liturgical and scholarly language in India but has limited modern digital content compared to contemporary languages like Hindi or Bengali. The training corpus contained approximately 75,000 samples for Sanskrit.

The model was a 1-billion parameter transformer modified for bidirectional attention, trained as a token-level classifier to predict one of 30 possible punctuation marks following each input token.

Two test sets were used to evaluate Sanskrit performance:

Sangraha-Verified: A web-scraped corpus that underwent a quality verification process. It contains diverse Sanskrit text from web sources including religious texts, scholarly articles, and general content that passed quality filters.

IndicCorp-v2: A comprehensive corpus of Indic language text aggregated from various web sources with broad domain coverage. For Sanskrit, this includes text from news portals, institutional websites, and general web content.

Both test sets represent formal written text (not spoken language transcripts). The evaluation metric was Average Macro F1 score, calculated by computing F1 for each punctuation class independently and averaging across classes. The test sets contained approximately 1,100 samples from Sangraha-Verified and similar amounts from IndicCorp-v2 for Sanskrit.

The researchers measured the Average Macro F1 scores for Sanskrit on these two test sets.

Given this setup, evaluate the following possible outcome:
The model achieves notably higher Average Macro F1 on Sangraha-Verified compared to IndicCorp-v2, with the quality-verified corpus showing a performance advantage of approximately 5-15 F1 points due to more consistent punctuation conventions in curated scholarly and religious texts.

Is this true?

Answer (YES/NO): NO